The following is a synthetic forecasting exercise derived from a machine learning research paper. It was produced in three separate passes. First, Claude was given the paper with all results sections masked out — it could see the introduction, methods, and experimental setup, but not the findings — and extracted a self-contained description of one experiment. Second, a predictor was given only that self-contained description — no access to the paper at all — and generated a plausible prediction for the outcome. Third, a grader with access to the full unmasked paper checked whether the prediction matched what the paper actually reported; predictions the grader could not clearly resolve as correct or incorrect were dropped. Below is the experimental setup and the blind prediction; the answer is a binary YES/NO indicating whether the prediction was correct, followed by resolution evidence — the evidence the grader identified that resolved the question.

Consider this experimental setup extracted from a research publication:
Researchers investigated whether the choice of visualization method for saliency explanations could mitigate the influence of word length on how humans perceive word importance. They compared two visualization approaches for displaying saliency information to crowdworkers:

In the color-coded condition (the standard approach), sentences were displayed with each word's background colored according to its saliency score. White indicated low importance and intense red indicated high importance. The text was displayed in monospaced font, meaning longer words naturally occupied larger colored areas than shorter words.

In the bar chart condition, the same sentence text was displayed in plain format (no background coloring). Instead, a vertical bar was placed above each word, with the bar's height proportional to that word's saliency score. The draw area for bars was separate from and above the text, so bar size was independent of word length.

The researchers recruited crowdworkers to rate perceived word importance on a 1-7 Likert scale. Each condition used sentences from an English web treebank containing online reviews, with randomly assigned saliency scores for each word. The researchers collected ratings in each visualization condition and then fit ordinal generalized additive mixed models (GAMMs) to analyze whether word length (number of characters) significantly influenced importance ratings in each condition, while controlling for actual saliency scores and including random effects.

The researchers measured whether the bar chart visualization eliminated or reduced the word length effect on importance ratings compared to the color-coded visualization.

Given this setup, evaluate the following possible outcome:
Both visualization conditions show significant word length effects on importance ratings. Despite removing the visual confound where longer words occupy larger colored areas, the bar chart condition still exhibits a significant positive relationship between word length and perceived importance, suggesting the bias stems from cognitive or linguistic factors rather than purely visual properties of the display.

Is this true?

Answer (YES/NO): NO